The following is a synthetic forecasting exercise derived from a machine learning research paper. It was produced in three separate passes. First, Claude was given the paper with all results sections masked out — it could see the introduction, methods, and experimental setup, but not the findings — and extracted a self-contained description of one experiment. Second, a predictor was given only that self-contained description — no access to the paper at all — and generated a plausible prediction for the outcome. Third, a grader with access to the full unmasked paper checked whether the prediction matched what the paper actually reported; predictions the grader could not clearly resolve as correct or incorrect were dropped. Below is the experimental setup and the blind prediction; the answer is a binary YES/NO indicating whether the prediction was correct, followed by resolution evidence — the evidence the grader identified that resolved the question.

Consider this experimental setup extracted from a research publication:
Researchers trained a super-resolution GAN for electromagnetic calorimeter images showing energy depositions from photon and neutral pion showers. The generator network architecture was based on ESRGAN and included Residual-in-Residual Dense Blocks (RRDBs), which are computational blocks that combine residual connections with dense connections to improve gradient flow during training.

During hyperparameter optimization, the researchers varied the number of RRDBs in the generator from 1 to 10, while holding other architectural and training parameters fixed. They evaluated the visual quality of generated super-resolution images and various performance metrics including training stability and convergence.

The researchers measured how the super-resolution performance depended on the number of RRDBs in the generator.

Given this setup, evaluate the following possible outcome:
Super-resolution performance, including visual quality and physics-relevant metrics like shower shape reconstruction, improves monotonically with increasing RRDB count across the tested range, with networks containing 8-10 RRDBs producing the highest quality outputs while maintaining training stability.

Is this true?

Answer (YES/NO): NO